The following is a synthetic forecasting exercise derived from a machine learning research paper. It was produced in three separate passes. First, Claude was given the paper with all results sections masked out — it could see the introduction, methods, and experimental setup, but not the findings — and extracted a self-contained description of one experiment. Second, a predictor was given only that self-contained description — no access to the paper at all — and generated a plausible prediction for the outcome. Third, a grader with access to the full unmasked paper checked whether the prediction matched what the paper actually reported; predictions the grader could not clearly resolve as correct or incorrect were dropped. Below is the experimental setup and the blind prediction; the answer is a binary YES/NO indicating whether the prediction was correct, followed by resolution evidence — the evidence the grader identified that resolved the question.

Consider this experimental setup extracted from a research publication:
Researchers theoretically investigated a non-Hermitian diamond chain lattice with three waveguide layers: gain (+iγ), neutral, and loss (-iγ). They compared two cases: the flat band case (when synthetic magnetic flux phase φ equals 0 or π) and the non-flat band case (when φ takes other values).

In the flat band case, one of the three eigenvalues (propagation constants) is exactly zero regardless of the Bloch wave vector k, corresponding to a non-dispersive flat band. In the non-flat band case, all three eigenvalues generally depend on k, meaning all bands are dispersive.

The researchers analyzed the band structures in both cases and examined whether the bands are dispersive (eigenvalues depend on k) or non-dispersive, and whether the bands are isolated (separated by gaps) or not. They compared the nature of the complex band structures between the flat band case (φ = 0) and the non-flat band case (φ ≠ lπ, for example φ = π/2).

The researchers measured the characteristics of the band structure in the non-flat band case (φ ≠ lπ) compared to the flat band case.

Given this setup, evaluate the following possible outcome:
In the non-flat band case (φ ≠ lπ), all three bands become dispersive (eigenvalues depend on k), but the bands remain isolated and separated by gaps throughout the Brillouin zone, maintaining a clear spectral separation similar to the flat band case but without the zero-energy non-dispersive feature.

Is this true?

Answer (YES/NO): NO